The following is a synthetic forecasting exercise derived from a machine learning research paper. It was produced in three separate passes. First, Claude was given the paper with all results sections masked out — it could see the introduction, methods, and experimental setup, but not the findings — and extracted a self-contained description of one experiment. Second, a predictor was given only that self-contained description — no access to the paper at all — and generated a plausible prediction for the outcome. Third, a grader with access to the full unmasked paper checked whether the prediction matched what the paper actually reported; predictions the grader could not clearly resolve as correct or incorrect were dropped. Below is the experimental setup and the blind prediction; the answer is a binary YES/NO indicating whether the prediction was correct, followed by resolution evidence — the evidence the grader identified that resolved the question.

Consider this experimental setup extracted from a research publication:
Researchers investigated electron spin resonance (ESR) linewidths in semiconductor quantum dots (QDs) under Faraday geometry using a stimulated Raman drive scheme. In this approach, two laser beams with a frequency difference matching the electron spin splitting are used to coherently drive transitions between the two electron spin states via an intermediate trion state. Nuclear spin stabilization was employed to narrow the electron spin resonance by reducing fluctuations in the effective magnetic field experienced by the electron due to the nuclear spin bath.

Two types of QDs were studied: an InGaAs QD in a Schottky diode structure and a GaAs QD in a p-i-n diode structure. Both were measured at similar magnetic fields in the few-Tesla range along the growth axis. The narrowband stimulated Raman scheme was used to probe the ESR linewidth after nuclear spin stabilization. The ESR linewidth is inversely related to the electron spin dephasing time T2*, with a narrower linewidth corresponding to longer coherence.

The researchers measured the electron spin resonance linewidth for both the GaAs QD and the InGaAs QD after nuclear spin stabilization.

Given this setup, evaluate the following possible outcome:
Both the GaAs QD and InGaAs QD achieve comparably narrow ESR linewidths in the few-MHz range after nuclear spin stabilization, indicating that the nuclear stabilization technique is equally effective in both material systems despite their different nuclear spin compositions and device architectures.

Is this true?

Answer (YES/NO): NO